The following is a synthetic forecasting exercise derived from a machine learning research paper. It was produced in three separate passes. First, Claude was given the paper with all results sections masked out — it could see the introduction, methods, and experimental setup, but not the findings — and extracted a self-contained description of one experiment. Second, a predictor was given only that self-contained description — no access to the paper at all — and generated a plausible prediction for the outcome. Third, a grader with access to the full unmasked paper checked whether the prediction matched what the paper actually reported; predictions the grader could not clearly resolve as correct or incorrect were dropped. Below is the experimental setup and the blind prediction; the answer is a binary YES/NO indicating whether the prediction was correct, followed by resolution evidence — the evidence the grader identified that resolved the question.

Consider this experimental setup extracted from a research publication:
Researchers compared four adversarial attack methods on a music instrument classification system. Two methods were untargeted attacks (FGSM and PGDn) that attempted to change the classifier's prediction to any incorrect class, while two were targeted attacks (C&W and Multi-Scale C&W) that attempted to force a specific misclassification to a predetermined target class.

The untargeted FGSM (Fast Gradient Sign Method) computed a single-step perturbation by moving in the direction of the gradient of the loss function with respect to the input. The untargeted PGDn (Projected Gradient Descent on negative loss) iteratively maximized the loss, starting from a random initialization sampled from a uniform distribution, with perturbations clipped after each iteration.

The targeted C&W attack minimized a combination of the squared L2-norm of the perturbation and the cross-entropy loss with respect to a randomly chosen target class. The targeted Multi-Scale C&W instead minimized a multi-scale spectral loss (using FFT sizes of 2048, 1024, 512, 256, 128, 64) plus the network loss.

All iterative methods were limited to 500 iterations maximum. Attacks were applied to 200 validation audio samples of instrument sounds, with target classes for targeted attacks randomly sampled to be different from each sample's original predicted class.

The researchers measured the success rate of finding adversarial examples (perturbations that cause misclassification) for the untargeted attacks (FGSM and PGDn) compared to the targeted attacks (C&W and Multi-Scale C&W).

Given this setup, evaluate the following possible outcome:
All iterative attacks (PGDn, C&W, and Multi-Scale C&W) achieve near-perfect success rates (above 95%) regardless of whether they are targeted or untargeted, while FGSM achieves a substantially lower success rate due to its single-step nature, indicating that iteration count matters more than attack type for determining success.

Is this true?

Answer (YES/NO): NO